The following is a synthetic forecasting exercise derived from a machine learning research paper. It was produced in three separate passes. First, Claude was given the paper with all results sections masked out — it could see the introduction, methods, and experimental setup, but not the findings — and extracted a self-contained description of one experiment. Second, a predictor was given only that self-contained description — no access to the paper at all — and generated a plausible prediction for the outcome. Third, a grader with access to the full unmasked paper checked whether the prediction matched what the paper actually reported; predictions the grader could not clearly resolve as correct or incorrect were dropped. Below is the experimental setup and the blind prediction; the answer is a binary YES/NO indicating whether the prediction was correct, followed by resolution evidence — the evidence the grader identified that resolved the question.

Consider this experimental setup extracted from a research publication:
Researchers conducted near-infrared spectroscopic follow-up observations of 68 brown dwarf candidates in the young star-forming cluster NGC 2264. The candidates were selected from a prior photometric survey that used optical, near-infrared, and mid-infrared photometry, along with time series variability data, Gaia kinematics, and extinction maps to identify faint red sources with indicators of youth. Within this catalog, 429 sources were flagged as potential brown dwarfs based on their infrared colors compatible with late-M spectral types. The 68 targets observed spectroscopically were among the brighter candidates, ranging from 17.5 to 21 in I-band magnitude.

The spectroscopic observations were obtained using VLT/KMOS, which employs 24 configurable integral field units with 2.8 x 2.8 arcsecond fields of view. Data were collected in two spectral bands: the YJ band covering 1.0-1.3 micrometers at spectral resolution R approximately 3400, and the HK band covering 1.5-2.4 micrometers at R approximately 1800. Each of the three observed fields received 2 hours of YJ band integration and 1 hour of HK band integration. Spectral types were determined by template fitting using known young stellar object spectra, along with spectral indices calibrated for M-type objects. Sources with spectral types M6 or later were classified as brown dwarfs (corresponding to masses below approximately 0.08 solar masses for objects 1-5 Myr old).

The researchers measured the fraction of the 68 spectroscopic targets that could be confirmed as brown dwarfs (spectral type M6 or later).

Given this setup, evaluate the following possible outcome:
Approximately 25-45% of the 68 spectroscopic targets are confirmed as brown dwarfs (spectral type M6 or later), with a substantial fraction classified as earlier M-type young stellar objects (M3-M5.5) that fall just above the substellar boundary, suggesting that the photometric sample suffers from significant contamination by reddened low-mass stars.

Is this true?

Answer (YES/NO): NO